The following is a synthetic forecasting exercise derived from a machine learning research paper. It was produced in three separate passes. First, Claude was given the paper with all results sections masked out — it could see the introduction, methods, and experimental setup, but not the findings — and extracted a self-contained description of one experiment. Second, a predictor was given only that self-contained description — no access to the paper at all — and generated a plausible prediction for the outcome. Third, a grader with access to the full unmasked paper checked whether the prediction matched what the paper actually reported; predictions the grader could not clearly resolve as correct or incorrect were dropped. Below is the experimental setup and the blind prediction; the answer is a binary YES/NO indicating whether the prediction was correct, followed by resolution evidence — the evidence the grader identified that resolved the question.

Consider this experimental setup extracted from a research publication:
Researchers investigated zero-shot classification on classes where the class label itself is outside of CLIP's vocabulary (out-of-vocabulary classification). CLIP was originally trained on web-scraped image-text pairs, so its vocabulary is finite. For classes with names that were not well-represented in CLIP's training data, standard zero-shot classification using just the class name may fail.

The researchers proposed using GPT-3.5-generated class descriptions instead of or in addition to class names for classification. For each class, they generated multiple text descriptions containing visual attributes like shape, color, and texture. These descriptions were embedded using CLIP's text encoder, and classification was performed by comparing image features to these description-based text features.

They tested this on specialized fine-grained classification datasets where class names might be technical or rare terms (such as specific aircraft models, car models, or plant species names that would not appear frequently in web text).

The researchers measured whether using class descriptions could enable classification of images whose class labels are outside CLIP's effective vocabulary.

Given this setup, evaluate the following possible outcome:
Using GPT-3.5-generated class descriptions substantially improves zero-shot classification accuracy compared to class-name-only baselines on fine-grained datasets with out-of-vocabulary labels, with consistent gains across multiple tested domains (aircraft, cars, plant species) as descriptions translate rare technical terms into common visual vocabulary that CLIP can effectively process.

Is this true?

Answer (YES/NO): NO